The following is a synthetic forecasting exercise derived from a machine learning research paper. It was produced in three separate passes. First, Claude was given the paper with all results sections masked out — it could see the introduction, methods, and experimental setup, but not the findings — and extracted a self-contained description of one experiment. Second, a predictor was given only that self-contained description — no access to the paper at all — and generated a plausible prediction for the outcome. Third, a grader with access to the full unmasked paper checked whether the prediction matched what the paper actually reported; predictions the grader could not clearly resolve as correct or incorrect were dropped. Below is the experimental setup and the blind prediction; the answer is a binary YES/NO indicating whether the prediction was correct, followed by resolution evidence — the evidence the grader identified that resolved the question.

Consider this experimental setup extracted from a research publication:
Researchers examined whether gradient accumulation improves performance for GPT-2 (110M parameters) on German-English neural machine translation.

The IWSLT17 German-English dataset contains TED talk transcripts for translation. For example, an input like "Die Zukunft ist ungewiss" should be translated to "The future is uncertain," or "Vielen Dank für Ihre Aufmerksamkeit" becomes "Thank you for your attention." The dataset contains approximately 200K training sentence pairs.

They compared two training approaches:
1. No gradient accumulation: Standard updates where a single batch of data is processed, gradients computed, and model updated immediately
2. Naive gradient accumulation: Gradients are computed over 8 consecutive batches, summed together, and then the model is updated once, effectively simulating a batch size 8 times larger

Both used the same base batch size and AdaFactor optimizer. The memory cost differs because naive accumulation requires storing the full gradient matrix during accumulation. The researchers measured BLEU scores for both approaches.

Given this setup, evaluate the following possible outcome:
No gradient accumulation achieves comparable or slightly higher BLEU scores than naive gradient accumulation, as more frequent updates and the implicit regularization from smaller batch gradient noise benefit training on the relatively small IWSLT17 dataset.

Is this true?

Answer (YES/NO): NO